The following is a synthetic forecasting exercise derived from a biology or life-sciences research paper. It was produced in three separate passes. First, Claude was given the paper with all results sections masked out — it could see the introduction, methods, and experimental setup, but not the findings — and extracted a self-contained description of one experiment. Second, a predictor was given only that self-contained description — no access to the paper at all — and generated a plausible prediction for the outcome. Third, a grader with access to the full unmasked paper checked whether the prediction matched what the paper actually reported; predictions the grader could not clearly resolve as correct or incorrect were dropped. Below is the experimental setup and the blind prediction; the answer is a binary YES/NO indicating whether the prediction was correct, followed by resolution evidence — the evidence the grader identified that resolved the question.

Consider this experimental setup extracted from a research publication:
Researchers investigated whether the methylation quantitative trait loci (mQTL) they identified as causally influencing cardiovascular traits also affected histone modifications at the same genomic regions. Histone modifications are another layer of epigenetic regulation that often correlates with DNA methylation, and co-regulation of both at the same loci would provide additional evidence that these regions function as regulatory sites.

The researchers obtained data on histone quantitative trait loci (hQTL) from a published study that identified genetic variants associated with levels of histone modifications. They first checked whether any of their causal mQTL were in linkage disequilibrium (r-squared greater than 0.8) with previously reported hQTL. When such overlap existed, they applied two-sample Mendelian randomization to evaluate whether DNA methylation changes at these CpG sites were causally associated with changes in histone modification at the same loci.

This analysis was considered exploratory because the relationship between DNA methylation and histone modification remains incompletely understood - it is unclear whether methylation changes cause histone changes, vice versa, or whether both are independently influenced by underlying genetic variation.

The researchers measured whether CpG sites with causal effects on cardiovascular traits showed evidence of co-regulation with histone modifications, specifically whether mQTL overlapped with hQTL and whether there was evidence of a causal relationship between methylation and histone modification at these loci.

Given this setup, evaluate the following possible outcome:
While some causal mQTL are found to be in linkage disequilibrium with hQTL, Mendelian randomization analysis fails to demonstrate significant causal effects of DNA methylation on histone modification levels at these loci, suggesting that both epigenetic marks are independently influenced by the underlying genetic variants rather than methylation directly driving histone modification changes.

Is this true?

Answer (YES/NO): NO